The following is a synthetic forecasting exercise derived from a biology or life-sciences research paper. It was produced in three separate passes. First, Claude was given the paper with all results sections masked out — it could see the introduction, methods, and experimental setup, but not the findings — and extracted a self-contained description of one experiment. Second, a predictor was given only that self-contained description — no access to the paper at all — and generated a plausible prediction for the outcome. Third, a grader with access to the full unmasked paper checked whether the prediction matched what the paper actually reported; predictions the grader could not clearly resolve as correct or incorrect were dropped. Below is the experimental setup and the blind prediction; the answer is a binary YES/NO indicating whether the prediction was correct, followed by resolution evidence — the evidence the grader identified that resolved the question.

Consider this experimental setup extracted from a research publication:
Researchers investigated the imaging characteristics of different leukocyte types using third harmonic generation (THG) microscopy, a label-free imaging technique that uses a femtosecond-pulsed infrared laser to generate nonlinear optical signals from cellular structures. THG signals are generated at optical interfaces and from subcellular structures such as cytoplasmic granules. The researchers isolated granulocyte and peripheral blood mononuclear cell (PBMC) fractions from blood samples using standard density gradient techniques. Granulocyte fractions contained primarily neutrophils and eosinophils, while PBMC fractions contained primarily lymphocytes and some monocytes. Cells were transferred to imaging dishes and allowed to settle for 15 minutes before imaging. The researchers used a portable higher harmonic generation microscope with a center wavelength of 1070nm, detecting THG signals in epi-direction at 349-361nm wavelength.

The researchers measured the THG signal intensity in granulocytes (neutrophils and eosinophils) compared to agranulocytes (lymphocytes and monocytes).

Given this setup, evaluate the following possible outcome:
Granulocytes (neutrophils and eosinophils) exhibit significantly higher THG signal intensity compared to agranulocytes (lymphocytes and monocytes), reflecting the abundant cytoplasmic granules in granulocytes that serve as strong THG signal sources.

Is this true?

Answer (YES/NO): YES